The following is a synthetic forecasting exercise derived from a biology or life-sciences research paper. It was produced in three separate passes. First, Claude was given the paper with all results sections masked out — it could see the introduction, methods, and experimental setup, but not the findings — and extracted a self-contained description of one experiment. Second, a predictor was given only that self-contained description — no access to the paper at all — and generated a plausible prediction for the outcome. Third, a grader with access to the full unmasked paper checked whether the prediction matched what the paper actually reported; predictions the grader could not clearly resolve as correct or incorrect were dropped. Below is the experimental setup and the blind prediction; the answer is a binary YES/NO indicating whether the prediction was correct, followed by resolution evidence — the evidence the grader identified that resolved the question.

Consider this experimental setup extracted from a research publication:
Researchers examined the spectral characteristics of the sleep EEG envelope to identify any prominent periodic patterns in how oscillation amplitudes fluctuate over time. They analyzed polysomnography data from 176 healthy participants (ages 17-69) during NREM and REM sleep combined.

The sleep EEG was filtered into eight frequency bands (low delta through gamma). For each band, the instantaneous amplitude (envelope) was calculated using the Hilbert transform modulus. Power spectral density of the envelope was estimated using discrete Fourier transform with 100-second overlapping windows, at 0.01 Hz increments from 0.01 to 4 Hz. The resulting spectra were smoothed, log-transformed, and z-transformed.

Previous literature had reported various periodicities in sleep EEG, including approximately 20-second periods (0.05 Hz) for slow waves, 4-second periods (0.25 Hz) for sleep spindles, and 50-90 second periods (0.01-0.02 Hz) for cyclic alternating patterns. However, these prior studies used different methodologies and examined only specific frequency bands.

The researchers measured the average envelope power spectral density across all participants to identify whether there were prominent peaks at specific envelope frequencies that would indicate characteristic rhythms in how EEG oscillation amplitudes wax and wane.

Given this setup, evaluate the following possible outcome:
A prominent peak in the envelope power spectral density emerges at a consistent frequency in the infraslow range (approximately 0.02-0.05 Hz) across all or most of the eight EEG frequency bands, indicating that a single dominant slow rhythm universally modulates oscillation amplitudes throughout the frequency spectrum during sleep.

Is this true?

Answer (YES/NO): NO